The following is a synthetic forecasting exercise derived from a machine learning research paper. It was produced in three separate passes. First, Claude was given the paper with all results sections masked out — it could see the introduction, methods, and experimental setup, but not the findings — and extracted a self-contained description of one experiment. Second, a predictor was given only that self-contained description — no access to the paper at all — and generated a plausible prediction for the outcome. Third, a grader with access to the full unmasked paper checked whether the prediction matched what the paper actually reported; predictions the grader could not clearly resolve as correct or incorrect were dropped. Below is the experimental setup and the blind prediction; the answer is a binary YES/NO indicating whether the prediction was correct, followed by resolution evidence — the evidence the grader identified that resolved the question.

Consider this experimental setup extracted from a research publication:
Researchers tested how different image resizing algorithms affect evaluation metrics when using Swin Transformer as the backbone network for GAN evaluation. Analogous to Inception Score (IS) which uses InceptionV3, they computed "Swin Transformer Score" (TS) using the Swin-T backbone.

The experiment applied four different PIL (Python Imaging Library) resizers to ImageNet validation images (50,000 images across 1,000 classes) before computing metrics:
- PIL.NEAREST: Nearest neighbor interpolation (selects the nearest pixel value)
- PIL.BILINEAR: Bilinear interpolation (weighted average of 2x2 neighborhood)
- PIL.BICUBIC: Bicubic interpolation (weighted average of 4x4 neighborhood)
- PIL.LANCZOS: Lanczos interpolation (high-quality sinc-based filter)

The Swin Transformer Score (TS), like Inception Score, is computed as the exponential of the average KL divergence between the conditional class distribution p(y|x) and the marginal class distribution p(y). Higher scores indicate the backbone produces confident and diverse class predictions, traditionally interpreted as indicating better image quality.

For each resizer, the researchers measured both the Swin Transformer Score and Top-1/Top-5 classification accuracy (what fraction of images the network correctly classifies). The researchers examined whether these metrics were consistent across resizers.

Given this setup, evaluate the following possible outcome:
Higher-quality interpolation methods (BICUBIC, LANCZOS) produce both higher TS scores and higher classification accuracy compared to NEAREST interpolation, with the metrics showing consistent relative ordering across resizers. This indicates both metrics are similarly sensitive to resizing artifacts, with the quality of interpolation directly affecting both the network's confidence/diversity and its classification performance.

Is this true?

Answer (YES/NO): NO